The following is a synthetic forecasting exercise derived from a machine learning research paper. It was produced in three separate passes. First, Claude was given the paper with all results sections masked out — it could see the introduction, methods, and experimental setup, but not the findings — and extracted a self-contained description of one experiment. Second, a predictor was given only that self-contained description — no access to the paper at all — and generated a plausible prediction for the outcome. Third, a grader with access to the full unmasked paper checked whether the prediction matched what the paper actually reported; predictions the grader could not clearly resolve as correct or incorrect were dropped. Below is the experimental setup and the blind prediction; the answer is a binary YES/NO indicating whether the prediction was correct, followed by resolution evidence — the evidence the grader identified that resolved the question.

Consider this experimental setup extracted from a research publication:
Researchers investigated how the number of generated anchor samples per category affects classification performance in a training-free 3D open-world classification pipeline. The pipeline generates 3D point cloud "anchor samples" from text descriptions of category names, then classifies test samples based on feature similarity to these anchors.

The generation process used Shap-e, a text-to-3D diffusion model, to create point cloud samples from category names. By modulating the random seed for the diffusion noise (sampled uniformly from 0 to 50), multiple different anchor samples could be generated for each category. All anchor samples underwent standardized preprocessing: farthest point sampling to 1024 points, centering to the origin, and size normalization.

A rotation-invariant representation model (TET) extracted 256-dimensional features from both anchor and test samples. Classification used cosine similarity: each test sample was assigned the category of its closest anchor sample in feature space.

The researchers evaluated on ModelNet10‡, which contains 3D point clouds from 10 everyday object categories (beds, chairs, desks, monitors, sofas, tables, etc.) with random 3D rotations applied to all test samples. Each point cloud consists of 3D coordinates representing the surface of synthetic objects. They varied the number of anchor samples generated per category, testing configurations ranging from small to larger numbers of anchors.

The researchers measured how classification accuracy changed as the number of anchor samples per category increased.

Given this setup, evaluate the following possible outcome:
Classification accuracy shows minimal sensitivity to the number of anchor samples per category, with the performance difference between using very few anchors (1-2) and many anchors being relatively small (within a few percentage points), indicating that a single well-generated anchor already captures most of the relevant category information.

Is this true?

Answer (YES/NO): NO